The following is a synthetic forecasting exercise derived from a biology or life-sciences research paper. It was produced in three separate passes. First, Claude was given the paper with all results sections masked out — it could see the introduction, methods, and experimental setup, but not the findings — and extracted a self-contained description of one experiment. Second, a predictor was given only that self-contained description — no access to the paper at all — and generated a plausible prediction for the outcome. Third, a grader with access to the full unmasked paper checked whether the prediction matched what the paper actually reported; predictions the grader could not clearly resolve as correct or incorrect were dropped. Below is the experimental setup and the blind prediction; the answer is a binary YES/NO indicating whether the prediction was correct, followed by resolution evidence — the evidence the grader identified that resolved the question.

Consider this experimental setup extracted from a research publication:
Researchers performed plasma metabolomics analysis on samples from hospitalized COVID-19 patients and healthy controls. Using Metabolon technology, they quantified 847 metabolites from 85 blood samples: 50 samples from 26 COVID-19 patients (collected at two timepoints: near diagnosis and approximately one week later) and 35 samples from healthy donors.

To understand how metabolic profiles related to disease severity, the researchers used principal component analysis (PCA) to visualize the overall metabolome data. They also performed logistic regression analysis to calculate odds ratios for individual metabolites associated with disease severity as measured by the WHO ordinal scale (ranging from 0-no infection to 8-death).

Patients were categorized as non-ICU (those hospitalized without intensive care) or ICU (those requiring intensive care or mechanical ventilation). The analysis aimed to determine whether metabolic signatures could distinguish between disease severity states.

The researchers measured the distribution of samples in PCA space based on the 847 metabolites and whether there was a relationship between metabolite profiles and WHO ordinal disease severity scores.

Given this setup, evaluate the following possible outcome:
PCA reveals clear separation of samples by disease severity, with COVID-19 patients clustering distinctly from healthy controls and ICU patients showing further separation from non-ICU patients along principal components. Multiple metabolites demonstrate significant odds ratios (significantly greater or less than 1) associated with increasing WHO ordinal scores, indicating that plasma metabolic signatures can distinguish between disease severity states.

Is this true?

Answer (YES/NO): YES